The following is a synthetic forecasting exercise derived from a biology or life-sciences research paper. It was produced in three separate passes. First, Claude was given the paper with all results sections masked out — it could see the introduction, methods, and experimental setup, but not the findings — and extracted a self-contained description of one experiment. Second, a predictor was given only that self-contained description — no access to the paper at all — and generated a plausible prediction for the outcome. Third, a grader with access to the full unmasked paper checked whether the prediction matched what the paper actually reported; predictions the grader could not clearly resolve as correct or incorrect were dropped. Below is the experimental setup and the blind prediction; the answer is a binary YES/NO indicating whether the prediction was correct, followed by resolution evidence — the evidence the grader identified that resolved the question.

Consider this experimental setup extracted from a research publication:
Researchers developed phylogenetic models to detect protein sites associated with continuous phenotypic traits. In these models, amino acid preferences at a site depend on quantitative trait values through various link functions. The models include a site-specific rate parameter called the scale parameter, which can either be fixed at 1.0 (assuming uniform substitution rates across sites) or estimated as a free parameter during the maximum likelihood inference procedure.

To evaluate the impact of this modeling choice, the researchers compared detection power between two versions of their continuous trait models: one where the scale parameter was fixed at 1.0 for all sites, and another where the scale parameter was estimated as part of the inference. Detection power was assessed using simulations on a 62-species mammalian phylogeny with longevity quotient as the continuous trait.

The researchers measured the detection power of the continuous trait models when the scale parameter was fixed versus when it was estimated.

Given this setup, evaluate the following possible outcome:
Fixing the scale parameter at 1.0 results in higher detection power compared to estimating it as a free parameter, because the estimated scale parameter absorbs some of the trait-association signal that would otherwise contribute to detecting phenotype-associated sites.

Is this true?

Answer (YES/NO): NO